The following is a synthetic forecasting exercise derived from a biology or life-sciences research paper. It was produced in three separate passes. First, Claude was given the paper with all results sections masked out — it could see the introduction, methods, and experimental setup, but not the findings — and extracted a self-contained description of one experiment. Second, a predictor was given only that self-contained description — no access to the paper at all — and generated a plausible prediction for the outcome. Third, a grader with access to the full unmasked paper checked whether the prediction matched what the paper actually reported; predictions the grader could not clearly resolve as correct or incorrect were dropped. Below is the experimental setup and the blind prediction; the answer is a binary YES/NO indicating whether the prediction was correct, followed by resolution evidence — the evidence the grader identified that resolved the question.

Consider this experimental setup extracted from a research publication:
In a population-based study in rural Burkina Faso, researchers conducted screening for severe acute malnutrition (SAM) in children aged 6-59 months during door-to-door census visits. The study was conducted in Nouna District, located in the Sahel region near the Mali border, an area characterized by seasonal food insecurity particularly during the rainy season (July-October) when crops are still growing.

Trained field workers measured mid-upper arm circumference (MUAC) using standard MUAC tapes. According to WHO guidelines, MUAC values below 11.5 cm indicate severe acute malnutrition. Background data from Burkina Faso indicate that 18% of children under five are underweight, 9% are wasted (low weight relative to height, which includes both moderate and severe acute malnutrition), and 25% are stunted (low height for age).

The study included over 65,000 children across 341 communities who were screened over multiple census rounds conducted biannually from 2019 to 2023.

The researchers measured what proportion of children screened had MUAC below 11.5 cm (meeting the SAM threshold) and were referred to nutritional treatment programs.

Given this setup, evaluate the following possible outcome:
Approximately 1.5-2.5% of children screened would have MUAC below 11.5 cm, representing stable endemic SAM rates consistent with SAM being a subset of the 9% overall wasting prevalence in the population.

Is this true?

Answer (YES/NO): NO